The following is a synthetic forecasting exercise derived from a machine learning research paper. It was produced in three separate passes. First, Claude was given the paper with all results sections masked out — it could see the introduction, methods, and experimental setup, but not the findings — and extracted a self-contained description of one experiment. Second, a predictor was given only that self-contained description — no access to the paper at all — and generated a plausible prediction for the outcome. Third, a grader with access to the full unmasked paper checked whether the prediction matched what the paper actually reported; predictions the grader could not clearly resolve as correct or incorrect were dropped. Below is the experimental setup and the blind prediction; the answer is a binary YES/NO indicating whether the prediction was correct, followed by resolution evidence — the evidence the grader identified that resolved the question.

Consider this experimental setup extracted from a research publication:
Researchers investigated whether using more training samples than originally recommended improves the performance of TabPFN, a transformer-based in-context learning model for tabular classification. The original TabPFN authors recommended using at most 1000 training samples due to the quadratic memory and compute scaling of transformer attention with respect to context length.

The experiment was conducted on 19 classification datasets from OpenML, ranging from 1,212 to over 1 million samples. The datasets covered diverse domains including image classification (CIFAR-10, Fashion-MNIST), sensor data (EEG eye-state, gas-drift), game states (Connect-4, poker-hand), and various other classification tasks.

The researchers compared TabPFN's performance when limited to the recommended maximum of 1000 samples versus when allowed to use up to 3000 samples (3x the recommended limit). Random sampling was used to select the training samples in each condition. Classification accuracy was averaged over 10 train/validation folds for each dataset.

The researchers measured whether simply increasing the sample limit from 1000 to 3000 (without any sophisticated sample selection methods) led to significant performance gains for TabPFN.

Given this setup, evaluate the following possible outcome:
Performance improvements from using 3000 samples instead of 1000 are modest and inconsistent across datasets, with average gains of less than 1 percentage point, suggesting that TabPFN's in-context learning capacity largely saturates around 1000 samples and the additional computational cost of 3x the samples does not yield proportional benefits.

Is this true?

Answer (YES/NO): NO